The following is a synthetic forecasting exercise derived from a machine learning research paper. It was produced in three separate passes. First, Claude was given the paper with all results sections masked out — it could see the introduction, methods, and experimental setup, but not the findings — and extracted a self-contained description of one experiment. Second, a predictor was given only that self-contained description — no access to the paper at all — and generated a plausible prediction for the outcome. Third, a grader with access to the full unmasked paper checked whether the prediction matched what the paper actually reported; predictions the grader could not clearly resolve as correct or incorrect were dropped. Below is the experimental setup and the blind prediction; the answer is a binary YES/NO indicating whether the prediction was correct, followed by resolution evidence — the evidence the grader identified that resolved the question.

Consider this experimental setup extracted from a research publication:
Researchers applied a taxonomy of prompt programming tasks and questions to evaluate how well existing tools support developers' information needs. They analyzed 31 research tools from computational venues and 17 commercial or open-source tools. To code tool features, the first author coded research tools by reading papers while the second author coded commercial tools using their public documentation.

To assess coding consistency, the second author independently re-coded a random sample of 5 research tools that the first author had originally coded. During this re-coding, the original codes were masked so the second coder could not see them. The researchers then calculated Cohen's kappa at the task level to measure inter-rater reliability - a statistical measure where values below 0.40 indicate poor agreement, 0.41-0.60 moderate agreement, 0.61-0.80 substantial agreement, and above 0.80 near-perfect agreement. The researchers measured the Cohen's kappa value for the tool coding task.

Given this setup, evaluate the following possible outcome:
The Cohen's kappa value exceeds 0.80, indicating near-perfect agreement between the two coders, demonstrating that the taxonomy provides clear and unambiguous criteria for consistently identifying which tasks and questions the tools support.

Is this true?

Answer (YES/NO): NO